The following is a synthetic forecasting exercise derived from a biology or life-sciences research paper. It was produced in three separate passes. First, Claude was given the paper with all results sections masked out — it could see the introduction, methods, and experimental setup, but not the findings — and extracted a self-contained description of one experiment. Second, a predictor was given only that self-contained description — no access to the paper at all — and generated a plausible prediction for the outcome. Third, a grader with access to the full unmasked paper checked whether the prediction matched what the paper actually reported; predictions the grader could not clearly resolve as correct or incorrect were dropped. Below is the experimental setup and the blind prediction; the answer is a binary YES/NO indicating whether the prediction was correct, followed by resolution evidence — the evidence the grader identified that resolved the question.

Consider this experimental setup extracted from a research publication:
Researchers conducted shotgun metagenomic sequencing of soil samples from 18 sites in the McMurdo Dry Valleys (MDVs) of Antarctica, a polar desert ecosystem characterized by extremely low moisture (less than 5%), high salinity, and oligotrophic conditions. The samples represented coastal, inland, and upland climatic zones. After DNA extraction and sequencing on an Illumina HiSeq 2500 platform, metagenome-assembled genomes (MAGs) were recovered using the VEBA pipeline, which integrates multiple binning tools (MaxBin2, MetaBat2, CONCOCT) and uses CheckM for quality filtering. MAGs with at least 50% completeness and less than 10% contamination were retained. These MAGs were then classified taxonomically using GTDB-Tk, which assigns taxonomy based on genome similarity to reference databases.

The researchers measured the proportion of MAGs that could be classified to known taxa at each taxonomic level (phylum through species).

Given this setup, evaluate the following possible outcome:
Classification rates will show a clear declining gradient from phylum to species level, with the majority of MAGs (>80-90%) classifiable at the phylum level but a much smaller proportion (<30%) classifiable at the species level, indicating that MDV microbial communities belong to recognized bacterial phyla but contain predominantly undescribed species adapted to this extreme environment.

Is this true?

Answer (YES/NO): YES